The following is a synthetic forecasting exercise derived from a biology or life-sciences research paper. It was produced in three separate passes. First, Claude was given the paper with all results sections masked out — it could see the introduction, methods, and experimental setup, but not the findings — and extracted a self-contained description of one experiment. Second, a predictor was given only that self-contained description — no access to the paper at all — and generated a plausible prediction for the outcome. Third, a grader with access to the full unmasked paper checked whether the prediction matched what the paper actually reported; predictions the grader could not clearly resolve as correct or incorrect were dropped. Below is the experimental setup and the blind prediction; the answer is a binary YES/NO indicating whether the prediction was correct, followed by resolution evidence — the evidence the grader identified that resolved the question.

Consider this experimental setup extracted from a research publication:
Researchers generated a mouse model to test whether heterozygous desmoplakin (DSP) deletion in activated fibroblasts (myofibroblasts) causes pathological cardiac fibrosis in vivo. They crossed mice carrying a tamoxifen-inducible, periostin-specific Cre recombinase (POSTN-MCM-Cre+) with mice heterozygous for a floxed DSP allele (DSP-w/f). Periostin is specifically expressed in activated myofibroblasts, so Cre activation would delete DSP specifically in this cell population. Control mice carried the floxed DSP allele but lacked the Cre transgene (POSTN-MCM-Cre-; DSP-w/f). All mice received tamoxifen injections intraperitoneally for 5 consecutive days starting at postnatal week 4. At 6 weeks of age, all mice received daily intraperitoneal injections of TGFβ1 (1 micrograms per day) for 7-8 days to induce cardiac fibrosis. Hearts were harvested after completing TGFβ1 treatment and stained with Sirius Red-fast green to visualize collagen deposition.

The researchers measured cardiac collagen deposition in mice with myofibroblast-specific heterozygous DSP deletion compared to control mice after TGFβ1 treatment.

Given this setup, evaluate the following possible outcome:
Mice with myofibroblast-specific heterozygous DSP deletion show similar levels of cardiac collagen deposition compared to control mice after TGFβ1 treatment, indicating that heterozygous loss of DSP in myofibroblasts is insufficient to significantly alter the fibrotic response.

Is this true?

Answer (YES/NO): NO